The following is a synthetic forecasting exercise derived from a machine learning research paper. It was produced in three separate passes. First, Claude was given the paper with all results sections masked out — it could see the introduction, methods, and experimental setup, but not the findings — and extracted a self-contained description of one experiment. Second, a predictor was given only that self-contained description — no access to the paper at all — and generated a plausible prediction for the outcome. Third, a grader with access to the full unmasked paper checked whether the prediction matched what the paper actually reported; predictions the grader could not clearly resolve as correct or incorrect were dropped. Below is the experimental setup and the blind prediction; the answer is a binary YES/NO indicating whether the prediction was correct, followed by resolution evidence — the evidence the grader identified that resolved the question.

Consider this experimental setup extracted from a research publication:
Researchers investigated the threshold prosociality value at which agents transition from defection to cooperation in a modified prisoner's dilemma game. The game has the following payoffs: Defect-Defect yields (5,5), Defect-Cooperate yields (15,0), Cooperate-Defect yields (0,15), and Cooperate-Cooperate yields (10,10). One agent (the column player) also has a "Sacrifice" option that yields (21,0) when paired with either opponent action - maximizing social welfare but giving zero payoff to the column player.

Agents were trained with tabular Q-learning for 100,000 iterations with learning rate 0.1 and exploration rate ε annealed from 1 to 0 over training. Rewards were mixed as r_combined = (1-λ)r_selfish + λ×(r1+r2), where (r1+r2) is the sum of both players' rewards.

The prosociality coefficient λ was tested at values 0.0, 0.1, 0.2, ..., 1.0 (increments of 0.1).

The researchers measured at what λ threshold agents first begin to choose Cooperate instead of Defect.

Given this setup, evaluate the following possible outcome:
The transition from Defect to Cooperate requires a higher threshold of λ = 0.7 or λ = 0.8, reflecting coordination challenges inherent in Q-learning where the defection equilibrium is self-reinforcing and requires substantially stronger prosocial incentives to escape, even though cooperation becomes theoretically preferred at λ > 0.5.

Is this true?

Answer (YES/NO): NO